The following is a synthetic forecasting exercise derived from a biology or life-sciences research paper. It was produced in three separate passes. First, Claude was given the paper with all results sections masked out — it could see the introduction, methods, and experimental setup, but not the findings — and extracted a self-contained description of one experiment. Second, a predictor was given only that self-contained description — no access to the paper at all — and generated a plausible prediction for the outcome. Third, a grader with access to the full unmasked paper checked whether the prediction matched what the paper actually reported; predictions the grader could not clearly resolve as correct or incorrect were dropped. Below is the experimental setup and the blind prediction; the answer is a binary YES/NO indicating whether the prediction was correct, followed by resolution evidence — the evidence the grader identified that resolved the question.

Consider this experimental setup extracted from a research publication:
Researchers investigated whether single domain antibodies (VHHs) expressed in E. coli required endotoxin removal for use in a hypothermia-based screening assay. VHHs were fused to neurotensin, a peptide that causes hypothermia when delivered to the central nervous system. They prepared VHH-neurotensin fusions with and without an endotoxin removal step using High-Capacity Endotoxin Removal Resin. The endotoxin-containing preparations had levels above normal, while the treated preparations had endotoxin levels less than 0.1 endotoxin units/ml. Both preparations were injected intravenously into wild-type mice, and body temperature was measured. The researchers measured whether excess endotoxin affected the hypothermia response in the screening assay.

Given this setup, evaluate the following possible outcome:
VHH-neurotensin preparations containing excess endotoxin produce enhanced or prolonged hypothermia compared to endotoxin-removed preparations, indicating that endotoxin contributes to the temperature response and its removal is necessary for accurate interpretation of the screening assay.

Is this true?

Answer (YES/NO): YES